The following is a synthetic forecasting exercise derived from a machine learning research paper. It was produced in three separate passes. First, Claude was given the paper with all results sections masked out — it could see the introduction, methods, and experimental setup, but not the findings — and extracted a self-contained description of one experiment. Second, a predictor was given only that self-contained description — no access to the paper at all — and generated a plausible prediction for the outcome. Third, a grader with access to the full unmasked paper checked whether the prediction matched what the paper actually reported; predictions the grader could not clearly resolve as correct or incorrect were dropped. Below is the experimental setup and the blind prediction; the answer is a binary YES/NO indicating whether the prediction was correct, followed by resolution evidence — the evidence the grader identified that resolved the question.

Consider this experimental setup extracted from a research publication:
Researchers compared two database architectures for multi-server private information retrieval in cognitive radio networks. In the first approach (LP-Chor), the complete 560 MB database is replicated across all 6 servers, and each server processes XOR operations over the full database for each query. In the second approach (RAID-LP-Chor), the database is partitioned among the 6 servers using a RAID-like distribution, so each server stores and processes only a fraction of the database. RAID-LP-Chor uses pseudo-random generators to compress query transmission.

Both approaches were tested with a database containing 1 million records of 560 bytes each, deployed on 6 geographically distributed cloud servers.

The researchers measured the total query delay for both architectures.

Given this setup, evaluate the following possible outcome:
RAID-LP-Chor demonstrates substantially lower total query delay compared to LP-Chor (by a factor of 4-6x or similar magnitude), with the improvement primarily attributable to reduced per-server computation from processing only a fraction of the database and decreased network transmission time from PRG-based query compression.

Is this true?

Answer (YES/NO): NO